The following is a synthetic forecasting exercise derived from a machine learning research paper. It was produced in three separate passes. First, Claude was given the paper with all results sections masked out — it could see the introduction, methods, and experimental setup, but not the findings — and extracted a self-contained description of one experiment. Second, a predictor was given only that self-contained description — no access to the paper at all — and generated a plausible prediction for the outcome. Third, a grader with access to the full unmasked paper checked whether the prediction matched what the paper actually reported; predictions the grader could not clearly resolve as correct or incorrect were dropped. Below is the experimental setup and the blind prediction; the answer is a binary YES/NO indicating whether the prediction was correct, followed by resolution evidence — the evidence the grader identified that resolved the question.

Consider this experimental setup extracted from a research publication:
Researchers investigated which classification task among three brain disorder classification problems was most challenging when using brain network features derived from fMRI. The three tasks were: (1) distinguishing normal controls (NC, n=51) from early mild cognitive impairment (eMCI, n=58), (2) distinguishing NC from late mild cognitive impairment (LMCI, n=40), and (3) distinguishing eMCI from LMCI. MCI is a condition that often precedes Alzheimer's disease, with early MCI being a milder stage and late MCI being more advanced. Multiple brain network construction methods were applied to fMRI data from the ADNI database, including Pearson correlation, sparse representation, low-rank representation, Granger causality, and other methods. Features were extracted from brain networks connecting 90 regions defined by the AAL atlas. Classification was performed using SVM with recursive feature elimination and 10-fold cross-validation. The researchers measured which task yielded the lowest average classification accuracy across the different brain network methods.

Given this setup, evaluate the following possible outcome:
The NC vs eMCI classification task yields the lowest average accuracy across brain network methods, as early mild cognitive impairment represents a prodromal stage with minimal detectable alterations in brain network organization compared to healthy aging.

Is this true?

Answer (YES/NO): NO